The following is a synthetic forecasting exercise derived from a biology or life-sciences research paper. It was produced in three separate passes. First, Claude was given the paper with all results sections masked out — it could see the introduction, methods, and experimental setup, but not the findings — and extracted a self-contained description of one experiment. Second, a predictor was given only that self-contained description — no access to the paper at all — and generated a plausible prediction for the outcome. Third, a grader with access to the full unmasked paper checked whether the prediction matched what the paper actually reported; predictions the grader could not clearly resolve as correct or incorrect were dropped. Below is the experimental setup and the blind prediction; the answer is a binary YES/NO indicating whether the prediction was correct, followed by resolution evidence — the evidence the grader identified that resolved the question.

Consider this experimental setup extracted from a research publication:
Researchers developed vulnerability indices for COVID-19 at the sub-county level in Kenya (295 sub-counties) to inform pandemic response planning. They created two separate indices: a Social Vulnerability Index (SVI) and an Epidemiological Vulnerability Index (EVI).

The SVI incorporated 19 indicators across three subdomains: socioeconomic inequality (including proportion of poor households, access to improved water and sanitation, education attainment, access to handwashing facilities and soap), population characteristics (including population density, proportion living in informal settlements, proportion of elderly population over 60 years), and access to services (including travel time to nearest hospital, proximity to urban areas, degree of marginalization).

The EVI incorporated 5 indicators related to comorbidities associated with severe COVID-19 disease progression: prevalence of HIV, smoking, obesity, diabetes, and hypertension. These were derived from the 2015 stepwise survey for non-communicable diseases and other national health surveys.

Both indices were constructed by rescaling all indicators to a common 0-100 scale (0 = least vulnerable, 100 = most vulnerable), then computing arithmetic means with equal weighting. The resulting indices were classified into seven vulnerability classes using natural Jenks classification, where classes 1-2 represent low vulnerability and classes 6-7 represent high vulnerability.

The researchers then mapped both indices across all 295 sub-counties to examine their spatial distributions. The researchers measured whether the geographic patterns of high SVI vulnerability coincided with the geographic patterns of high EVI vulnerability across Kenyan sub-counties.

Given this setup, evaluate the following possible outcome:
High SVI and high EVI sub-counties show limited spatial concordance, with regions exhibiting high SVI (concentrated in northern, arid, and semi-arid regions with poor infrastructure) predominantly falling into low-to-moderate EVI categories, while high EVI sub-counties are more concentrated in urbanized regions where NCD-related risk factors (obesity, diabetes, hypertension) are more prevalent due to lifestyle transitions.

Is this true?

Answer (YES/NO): YES